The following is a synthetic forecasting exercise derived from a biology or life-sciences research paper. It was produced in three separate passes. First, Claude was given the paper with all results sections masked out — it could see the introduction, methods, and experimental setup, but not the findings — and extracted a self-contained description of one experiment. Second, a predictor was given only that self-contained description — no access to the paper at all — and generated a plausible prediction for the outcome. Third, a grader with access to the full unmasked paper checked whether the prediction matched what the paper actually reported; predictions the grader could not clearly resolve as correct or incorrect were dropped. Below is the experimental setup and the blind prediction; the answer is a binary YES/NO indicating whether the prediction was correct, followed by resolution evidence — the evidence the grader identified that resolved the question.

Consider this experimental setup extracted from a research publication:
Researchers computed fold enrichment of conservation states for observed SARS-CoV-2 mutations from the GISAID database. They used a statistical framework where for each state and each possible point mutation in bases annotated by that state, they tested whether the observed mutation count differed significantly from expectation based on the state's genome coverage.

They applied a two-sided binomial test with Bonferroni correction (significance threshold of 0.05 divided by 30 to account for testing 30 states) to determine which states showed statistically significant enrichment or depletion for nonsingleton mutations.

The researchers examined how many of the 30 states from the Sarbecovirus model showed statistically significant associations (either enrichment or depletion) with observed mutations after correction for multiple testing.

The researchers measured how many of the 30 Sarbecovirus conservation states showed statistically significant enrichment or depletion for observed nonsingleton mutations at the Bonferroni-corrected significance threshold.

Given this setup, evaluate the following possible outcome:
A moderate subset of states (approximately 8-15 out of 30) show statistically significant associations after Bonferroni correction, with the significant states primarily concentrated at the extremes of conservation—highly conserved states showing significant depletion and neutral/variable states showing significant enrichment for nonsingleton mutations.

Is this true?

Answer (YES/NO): YES